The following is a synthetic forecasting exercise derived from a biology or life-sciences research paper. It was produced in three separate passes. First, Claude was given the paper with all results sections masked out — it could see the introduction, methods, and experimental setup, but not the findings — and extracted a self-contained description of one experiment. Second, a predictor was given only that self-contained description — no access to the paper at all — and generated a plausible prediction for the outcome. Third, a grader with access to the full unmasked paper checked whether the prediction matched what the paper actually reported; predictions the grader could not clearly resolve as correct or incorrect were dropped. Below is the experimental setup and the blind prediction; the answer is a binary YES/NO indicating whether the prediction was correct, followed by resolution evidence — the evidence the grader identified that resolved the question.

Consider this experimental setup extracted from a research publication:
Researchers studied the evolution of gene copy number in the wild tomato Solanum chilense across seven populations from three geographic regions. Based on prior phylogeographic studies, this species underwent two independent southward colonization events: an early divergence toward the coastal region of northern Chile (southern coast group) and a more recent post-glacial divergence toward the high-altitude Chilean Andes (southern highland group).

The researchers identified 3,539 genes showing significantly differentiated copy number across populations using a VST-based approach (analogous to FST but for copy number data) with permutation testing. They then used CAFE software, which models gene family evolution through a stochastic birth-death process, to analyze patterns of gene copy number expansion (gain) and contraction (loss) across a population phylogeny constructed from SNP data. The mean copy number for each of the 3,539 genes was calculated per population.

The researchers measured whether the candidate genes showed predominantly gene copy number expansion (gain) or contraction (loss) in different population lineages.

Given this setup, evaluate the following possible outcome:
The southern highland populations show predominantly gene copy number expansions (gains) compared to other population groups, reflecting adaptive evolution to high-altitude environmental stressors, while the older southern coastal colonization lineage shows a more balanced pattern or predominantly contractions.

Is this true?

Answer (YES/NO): YES